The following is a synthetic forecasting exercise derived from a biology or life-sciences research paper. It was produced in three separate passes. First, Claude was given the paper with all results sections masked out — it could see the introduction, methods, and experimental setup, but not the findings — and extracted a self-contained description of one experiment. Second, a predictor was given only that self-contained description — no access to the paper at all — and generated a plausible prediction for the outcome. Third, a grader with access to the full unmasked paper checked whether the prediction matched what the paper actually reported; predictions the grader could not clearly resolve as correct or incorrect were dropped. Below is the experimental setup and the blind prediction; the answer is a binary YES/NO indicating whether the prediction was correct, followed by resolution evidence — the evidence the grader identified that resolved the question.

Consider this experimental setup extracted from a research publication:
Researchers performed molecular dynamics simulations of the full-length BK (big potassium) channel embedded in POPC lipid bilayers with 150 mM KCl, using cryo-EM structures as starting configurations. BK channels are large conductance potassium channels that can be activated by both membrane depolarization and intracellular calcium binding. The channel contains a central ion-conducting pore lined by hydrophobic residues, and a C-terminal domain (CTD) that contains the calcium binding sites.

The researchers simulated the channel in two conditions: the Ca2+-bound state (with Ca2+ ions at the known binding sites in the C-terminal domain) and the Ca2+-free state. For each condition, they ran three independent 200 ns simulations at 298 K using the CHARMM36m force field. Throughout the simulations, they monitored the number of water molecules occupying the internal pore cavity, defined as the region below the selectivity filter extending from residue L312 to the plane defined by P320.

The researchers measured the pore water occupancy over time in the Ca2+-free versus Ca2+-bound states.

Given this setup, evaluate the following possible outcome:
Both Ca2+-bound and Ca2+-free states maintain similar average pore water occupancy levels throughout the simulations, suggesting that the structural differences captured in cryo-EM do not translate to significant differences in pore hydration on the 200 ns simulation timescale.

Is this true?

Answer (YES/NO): NO